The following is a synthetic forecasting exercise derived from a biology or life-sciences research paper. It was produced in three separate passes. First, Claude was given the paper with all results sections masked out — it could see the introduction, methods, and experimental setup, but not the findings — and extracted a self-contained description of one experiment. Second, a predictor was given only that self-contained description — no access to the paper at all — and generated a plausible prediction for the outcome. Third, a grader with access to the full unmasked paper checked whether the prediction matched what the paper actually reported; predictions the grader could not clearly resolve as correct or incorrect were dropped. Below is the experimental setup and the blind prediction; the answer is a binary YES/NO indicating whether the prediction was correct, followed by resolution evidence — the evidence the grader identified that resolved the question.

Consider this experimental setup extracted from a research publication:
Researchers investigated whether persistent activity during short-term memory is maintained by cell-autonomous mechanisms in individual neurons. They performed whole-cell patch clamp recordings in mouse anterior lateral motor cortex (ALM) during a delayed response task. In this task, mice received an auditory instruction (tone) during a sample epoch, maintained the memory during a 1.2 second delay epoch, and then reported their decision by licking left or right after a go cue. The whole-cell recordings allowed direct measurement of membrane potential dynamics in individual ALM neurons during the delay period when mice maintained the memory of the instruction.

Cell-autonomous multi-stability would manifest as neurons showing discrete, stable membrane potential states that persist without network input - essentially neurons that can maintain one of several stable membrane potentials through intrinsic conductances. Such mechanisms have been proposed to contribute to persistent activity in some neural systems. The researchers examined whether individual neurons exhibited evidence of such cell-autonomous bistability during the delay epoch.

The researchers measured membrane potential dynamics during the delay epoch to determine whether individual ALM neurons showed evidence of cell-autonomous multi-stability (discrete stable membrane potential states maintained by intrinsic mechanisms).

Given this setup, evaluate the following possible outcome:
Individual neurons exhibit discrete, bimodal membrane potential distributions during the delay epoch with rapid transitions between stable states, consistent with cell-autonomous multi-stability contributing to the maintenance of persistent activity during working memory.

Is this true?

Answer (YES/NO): NO